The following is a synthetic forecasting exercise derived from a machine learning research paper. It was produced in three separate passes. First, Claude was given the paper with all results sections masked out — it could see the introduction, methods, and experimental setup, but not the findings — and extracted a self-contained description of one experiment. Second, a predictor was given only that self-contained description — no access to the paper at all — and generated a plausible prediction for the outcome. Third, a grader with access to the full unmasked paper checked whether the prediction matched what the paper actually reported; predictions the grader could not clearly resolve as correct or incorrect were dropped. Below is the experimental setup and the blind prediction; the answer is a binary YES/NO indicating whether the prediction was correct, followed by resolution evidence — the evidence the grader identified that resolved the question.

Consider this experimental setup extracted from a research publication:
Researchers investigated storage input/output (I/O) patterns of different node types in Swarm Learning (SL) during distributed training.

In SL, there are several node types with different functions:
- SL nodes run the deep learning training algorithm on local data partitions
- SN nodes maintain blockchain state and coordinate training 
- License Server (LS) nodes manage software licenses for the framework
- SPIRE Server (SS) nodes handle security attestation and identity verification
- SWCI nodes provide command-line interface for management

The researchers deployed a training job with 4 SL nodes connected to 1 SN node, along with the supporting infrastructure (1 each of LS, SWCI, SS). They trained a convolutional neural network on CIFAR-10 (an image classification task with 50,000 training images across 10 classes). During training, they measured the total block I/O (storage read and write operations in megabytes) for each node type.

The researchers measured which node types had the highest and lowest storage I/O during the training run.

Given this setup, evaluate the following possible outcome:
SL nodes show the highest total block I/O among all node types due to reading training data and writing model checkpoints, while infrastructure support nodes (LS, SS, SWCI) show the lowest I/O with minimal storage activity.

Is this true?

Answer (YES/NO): NO